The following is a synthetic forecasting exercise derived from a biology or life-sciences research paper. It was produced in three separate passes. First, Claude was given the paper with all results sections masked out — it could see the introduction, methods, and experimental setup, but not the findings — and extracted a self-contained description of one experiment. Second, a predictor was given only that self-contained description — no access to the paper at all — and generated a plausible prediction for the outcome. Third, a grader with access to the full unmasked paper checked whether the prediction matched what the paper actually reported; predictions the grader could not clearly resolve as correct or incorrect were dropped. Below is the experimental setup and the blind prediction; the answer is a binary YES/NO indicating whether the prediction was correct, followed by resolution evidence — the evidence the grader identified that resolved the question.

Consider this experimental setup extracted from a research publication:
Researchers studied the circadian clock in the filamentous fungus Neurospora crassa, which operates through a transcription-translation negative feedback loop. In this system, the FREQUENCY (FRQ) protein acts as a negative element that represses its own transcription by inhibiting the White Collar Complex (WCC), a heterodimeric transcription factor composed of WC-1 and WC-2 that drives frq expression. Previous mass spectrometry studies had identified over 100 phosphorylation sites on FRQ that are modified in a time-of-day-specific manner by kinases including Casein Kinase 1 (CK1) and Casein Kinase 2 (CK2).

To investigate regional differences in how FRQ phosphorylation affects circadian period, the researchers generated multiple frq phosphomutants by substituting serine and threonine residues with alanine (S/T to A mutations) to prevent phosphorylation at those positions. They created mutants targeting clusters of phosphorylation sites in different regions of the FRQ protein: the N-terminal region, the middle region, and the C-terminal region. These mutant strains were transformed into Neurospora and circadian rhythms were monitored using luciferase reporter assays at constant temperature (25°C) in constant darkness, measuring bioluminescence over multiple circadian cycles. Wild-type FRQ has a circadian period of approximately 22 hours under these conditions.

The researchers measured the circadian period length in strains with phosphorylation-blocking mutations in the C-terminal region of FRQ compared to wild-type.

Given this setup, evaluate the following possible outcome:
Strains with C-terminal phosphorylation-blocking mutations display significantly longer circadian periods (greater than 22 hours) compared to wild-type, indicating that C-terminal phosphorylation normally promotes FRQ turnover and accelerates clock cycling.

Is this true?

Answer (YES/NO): NO